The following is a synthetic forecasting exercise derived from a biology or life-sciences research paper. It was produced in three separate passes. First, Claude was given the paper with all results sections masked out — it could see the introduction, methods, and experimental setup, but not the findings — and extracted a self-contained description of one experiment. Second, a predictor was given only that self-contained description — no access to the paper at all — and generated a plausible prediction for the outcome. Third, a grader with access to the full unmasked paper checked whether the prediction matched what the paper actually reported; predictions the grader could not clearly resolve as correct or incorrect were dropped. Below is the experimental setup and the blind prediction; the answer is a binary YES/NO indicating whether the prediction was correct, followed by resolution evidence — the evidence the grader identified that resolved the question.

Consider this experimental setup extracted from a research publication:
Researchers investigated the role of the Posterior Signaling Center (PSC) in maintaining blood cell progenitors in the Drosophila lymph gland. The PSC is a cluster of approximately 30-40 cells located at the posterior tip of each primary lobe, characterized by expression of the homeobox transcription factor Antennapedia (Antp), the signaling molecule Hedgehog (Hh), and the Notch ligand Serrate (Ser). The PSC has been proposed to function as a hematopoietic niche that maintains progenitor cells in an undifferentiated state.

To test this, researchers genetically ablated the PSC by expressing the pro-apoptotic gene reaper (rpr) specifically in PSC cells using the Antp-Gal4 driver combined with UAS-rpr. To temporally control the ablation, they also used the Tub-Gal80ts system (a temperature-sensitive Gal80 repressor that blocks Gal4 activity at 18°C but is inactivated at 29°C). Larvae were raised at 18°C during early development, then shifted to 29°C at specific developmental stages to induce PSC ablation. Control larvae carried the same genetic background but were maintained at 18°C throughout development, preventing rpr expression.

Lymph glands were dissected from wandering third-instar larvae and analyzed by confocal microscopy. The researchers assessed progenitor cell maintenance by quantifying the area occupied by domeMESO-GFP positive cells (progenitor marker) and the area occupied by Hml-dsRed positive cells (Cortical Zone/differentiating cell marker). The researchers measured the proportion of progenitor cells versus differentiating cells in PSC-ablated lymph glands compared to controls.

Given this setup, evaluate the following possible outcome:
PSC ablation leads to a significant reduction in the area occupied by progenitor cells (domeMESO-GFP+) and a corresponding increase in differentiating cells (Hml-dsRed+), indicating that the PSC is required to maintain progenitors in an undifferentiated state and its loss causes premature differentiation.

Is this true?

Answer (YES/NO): NO